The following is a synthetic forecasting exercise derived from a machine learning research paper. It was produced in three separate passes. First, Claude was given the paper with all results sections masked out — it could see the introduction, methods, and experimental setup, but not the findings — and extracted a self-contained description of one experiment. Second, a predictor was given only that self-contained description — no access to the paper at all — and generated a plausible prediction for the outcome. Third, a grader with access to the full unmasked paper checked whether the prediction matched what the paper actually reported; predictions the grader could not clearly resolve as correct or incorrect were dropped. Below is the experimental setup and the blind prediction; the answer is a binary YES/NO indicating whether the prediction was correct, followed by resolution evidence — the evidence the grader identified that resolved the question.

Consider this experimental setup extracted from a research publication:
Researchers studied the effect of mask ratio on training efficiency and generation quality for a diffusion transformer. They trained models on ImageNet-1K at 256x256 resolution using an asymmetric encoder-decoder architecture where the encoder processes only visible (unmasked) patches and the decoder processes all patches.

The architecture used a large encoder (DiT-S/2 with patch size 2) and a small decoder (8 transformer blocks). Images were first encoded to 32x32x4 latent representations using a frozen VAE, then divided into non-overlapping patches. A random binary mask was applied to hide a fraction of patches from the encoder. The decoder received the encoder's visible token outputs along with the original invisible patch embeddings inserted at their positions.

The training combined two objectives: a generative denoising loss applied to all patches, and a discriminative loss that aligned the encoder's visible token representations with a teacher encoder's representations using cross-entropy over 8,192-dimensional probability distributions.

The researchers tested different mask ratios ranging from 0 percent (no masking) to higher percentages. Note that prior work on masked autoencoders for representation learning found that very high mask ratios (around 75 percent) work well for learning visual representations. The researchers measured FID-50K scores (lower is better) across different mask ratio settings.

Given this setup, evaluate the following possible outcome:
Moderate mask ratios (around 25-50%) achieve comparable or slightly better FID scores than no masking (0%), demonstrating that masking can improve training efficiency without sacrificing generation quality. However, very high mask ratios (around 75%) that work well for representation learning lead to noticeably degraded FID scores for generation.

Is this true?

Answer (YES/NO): NO